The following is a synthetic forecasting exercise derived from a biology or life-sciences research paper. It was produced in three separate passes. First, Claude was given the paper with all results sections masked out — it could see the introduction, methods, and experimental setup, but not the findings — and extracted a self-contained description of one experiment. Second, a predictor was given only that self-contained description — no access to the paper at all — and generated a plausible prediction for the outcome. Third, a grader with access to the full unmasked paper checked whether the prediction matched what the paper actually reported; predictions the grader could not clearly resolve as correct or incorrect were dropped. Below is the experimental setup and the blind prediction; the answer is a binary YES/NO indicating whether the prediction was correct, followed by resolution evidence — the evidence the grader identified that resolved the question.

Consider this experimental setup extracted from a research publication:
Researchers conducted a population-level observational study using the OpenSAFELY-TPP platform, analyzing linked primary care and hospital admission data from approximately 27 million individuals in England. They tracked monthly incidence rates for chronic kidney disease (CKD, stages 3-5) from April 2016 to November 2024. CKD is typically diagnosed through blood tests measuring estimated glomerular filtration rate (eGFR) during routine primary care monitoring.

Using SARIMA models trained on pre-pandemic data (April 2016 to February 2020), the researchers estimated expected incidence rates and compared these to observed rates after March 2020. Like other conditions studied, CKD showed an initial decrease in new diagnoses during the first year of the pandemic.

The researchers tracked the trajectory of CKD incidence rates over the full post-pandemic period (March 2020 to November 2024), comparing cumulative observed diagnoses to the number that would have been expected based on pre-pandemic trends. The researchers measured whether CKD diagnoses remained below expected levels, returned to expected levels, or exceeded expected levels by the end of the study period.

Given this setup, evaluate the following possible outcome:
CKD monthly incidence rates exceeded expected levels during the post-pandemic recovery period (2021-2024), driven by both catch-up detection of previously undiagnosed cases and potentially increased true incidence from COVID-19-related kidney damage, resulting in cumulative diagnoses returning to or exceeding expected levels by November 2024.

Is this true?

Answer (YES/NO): YES